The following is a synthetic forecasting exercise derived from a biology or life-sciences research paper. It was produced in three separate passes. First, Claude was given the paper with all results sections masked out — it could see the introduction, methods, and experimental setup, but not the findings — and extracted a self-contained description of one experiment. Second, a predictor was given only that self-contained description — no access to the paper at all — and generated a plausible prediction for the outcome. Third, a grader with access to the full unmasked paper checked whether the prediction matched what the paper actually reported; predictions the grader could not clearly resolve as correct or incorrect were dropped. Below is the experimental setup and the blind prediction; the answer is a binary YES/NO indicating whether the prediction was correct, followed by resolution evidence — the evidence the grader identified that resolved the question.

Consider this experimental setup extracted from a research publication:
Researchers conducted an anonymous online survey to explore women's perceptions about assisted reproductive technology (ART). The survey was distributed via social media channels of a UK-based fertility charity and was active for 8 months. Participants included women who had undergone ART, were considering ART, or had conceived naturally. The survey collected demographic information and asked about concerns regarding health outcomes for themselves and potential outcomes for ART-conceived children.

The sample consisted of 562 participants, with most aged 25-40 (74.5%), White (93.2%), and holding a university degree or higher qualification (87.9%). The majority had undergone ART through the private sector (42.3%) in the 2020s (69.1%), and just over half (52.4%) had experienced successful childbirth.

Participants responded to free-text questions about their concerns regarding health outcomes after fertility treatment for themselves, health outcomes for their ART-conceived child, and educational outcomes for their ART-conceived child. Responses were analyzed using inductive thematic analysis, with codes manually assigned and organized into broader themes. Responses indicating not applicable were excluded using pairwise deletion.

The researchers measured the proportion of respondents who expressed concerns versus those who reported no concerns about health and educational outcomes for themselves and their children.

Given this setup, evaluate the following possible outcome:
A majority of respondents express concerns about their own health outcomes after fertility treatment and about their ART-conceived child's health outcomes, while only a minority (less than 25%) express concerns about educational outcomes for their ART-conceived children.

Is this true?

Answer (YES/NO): NO